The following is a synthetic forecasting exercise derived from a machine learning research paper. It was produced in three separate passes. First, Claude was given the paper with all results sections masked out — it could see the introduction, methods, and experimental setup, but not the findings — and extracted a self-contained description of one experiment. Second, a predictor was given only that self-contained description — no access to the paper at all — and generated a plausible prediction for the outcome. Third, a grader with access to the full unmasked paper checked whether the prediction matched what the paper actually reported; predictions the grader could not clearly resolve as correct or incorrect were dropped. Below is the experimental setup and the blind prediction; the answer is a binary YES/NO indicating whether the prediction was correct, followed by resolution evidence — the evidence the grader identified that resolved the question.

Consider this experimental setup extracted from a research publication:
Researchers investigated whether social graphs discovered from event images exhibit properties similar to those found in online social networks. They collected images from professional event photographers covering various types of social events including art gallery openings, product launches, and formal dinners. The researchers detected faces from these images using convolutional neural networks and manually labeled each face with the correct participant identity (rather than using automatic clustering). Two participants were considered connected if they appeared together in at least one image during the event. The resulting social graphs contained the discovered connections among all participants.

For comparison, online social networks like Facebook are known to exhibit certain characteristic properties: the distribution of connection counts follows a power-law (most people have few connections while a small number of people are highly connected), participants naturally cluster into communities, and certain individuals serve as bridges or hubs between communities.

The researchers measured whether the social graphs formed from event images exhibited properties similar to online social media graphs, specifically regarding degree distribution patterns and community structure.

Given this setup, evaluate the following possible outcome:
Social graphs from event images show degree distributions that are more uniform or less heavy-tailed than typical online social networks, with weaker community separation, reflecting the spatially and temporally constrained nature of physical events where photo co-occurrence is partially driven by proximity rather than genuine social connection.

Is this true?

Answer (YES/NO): NO